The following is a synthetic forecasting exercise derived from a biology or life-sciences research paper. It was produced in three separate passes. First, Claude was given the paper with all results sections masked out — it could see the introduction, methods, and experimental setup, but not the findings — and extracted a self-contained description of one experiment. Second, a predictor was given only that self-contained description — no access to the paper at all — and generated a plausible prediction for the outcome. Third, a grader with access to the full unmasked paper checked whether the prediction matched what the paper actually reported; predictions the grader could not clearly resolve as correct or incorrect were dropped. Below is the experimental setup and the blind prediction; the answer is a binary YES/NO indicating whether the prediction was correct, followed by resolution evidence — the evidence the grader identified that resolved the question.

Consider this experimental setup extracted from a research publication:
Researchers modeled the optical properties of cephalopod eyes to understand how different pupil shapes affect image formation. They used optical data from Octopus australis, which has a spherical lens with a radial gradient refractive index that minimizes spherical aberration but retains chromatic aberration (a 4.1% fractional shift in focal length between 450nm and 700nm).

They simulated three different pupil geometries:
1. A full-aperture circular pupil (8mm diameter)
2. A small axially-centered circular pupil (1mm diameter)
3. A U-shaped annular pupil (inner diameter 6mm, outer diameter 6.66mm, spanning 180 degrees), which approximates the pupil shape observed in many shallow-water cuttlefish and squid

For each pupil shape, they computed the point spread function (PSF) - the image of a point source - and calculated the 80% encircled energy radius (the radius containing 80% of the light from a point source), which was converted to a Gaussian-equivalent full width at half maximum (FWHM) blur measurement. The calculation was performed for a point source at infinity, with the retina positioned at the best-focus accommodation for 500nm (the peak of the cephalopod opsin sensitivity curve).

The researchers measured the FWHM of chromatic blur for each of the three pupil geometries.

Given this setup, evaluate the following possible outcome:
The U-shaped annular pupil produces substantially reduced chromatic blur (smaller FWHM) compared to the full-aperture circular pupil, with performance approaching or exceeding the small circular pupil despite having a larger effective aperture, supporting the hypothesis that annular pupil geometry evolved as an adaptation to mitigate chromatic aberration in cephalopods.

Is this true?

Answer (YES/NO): NO